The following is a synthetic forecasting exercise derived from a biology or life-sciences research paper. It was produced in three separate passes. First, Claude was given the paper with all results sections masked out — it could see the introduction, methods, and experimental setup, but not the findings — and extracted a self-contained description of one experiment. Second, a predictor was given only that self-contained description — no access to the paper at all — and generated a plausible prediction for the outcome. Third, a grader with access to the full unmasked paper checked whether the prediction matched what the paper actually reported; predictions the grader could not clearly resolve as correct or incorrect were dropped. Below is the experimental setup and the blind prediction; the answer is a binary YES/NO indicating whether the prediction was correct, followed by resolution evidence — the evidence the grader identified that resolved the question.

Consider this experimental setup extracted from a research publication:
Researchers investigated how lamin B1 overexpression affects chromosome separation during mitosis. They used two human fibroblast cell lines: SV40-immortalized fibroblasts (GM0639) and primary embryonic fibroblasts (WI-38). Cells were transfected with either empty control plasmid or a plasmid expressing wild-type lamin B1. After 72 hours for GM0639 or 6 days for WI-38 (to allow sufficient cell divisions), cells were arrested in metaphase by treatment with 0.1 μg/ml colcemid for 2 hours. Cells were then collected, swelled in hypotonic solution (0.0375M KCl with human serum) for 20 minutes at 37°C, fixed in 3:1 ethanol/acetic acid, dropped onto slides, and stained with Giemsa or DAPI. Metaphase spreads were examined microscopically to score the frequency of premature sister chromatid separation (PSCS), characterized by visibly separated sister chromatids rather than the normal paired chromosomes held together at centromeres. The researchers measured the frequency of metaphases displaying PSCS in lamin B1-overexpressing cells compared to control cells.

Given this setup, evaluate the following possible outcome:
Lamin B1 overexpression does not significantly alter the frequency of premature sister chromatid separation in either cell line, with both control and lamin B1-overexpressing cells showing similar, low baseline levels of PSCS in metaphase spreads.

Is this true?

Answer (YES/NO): YES